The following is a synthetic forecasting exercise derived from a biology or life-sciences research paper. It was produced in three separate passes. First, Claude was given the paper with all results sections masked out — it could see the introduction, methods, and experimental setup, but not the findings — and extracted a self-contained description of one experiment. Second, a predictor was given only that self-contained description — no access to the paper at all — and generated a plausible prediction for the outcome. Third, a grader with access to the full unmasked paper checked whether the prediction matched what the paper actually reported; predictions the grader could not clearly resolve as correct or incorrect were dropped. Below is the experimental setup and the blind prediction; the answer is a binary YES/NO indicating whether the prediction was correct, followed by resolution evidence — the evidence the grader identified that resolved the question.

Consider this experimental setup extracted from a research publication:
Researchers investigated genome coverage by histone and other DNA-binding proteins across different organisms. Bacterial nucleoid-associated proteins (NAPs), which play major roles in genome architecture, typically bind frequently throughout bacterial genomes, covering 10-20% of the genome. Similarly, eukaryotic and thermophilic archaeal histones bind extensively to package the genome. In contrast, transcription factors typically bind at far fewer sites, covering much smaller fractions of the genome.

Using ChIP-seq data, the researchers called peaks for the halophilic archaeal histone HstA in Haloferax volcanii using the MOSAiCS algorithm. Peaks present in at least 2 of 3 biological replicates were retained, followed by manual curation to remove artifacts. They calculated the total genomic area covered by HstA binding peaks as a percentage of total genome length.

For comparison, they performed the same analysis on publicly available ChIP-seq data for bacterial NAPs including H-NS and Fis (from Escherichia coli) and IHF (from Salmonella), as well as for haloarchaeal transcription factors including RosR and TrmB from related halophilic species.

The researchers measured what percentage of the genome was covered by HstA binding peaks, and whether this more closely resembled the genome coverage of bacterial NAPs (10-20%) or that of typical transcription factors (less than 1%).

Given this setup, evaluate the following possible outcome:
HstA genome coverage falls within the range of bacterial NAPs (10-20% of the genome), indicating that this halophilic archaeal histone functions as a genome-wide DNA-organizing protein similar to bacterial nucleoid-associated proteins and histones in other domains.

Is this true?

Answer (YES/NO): NO